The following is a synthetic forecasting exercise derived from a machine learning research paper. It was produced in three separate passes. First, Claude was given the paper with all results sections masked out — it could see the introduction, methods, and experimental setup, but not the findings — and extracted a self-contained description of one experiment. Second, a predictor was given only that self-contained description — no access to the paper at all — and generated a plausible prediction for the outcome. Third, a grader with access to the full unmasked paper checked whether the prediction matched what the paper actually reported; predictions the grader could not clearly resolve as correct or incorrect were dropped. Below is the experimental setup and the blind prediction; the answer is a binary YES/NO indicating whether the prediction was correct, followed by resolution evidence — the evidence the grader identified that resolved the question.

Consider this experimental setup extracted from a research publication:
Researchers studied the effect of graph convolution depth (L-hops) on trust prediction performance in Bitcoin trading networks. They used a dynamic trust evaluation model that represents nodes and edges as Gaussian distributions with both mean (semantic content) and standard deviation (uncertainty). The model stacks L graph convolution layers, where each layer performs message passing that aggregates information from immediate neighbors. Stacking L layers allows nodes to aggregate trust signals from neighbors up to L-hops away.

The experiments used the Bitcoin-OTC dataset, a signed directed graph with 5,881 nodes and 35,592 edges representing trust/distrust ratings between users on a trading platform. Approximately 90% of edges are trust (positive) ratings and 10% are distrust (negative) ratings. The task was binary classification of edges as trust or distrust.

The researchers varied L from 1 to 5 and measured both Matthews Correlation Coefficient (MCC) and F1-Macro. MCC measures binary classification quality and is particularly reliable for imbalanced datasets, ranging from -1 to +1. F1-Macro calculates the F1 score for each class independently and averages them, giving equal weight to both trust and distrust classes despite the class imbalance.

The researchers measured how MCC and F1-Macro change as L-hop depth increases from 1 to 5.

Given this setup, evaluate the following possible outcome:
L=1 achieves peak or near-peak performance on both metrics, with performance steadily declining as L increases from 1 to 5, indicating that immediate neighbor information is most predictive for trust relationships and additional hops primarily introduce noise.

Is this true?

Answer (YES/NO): NO